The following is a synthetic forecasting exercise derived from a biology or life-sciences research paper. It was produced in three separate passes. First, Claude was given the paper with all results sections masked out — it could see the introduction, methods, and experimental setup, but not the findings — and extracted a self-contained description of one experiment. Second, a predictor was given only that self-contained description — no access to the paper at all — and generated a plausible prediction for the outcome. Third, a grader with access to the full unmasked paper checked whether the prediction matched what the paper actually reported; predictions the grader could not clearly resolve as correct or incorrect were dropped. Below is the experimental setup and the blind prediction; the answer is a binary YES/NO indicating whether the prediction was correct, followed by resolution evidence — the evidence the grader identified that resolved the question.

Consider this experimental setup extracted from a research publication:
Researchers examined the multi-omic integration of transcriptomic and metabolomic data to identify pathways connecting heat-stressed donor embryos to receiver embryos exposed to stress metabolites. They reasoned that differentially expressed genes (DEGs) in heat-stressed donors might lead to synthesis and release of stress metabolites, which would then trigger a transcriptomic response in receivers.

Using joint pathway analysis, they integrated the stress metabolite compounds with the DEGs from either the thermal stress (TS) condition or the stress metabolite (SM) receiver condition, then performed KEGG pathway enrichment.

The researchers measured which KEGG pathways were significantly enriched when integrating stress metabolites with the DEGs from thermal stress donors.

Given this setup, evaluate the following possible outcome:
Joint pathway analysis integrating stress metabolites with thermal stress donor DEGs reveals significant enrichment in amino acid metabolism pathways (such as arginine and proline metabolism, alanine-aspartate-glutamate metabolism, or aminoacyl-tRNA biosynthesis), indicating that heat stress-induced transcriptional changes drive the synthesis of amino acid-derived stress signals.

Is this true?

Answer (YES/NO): NO